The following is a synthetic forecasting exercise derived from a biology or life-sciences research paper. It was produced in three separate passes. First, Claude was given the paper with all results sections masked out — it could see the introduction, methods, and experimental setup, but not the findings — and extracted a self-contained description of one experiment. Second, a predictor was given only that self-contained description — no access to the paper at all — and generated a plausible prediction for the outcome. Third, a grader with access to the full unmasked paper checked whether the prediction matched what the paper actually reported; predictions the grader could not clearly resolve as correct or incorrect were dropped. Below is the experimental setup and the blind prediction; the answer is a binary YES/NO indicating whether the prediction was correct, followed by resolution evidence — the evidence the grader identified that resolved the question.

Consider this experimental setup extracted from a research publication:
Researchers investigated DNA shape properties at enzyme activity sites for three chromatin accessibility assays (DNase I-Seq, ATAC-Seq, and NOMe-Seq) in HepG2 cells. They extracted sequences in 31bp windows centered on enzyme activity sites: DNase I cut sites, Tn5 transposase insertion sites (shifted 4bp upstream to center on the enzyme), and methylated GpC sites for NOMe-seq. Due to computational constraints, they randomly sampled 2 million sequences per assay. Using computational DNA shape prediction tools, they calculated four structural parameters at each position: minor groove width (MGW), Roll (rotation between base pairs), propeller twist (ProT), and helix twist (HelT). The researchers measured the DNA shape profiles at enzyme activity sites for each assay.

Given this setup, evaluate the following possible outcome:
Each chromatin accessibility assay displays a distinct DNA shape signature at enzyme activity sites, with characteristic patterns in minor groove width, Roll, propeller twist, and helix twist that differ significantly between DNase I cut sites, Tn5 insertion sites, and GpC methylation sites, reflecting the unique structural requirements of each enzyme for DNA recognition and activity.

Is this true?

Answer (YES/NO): YES